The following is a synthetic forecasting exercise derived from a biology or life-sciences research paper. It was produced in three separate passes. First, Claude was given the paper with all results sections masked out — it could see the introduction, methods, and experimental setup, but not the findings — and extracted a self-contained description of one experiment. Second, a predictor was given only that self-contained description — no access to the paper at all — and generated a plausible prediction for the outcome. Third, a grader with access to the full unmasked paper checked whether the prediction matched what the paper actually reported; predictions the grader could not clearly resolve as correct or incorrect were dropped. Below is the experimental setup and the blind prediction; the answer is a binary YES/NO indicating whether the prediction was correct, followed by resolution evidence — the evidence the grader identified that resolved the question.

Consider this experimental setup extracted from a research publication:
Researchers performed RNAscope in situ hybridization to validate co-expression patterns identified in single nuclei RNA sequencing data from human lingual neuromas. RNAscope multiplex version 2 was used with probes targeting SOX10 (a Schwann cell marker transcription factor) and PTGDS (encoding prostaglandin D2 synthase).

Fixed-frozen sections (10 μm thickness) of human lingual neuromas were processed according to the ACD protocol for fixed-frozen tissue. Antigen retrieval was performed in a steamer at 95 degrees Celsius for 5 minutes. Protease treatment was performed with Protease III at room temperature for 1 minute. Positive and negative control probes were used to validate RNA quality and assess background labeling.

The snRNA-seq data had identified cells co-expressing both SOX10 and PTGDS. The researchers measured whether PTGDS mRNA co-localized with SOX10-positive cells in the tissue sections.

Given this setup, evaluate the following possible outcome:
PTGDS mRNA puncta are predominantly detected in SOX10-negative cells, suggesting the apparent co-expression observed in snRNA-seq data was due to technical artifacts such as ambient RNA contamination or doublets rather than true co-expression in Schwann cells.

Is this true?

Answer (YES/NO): NO